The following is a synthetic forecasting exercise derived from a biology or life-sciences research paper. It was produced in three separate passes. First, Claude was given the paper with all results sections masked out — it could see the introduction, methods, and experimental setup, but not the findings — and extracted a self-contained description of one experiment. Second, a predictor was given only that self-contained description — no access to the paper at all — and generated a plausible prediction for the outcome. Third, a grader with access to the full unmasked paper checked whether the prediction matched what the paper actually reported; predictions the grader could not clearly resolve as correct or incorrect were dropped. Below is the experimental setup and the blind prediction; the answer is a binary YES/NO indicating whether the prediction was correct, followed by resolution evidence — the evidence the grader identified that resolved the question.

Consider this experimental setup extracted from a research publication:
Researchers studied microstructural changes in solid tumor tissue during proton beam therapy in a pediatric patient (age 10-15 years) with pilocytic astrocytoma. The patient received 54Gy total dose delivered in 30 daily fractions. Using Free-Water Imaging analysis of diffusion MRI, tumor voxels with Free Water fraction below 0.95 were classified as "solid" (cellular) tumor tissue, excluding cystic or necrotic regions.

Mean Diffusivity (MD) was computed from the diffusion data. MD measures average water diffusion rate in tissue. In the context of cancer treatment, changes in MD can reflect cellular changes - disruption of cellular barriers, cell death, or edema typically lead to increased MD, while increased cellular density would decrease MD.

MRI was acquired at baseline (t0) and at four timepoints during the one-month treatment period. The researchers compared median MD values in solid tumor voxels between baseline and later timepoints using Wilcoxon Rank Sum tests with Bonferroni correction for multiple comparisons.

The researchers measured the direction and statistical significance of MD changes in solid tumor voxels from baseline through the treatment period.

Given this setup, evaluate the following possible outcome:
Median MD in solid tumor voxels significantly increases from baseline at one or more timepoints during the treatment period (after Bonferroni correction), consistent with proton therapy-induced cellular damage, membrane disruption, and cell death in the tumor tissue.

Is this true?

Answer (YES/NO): YES